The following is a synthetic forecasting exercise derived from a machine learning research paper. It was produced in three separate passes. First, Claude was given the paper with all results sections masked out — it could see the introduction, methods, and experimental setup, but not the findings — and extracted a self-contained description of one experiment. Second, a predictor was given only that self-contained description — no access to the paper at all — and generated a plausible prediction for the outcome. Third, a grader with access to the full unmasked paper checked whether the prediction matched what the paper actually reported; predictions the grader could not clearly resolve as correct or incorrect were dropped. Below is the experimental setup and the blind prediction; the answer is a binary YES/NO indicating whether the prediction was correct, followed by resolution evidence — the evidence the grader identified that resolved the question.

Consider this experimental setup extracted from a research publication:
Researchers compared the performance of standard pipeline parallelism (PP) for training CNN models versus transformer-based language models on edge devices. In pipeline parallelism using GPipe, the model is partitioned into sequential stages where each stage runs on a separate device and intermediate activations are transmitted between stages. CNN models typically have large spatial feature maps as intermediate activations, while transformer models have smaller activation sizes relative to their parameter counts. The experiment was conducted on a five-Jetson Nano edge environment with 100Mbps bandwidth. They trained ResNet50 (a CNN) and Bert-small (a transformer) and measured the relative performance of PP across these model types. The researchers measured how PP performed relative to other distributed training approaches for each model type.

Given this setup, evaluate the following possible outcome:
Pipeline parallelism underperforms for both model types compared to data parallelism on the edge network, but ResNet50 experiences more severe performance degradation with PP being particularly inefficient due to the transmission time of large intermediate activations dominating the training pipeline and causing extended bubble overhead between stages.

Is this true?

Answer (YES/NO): NO